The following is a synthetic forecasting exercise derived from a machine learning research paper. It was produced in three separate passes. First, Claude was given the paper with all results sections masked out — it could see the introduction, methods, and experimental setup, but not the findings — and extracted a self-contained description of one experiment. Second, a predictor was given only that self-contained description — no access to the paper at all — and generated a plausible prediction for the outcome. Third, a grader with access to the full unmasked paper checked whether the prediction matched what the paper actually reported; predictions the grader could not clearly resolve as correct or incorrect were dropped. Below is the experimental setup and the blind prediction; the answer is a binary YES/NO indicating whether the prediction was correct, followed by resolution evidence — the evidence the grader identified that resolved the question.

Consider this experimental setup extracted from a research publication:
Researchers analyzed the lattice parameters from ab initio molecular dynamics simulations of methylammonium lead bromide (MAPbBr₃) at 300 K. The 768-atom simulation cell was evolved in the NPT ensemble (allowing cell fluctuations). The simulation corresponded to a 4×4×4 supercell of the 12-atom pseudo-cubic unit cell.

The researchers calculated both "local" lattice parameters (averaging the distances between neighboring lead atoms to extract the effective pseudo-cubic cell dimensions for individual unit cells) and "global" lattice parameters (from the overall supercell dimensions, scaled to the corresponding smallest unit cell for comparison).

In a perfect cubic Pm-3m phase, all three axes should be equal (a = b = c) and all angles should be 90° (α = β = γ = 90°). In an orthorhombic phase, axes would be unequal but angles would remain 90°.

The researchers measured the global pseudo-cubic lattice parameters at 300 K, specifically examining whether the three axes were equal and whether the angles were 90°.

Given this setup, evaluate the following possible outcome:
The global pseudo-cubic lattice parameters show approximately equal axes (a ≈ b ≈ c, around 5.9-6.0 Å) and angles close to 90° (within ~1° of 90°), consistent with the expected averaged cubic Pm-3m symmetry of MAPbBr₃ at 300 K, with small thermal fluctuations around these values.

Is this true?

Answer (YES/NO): YES